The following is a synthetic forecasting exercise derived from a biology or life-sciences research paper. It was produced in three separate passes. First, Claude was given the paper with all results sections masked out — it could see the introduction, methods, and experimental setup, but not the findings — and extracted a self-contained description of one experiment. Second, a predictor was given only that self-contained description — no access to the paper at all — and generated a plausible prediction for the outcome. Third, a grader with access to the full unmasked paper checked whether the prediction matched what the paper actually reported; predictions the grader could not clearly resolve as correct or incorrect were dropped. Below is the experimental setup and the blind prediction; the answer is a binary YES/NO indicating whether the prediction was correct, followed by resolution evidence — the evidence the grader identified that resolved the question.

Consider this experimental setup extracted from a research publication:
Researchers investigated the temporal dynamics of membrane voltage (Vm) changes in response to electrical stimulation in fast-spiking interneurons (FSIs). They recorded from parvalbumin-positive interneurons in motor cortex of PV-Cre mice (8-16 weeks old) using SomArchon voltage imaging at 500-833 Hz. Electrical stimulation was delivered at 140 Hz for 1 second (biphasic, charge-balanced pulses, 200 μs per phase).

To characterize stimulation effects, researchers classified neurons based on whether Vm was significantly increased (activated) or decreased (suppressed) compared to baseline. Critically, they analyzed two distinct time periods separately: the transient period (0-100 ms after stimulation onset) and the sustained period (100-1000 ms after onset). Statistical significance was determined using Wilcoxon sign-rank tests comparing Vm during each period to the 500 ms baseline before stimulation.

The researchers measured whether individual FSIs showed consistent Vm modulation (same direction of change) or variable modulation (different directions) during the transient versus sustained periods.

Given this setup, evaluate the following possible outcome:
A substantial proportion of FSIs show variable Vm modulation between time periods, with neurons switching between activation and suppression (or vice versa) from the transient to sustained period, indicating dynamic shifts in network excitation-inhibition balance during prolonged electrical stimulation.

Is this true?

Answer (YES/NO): NO